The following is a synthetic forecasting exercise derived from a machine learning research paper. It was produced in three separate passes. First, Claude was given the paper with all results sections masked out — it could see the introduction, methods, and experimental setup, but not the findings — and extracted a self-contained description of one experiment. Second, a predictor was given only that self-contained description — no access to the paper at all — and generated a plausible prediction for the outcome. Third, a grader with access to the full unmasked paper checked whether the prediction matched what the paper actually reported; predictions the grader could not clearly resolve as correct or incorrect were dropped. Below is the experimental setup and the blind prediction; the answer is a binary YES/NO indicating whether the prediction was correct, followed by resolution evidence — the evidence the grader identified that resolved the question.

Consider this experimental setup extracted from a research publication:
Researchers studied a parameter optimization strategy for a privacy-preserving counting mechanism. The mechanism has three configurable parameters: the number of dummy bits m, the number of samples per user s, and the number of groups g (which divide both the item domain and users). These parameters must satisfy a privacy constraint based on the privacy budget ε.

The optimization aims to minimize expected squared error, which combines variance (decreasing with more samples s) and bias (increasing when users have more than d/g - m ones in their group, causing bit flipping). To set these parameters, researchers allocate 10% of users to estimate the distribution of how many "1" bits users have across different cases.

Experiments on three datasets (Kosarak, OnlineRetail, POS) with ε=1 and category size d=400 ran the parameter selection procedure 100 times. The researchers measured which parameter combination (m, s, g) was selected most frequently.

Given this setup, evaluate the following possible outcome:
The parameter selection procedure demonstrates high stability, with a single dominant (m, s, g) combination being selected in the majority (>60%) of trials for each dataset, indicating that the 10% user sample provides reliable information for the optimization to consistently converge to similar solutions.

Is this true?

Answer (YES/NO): NO